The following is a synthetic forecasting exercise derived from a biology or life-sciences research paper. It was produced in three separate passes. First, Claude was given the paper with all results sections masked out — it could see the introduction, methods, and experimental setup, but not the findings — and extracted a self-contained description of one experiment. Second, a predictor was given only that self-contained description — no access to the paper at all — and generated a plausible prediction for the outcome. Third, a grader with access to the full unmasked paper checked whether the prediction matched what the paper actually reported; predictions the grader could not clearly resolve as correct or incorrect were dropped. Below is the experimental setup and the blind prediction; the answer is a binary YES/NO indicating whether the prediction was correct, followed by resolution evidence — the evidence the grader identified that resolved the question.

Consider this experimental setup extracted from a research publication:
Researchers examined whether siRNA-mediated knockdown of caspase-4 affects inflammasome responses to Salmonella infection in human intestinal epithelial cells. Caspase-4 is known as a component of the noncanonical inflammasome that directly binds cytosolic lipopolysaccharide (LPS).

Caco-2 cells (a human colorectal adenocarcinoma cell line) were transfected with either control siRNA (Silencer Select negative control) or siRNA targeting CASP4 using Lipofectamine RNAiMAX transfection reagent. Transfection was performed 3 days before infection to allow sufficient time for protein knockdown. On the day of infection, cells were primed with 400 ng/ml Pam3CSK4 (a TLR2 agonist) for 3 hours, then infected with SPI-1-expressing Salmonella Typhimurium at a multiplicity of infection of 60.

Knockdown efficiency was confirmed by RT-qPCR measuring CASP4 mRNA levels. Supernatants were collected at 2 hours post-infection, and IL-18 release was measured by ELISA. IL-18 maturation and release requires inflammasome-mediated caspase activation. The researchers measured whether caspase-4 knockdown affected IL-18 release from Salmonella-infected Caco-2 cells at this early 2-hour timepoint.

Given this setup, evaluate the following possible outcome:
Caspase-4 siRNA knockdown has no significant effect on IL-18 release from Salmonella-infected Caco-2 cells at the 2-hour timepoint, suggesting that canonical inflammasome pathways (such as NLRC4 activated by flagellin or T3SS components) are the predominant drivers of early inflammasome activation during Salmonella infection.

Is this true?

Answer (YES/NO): NO